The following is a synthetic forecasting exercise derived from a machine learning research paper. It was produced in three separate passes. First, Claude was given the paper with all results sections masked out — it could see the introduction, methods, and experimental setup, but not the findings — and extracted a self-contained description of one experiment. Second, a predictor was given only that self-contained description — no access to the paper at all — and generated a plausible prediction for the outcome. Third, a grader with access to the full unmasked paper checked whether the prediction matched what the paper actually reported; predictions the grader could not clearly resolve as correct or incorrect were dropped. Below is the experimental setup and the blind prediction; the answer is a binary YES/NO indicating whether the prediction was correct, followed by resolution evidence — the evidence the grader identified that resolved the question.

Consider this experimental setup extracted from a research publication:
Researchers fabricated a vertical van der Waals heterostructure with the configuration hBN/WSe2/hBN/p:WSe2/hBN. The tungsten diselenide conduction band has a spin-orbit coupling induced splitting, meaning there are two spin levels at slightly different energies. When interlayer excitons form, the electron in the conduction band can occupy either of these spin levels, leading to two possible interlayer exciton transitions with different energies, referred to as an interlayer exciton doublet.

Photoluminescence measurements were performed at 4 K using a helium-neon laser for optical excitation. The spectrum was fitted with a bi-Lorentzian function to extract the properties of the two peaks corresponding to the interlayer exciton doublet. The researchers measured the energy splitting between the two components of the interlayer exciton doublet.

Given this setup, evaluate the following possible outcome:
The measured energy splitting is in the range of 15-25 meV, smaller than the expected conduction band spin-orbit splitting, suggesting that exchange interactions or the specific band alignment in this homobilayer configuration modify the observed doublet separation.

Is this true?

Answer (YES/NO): YES